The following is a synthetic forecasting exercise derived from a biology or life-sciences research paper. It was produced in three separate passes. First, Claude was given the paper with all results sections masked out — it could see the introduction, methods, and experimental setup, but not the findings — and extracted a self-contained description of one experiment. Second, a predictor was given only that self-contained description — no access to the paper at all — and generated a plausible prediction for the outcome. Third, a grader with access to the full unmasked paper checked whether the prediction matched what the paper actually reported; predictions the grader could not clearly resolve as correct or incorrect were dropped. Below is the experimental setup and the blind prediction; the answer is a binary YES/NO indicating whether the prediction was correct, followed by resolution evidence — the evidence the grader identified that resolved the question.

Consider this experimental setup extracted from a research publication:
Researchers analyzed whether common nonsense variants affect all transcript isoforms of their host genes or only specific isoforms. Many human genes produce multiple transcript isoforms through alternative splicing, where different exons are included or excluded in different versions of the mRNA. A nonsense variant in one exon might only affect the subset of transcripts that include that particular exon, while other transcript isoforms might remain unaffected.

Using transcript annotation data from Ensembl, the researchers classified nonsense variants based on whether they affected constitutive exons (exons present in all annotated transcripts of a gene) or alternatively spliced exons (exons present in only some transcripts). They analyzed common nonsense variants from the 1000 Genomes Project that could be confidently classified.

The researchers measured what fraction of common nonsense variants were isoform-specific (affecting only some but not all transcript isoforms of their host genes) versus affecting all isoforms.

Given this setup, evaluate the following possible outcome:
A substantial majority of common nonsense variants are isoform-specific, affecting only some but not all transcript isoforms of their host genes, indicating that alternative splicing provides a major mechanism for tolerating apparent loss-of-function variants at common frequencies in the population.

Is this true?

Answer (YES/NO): NO